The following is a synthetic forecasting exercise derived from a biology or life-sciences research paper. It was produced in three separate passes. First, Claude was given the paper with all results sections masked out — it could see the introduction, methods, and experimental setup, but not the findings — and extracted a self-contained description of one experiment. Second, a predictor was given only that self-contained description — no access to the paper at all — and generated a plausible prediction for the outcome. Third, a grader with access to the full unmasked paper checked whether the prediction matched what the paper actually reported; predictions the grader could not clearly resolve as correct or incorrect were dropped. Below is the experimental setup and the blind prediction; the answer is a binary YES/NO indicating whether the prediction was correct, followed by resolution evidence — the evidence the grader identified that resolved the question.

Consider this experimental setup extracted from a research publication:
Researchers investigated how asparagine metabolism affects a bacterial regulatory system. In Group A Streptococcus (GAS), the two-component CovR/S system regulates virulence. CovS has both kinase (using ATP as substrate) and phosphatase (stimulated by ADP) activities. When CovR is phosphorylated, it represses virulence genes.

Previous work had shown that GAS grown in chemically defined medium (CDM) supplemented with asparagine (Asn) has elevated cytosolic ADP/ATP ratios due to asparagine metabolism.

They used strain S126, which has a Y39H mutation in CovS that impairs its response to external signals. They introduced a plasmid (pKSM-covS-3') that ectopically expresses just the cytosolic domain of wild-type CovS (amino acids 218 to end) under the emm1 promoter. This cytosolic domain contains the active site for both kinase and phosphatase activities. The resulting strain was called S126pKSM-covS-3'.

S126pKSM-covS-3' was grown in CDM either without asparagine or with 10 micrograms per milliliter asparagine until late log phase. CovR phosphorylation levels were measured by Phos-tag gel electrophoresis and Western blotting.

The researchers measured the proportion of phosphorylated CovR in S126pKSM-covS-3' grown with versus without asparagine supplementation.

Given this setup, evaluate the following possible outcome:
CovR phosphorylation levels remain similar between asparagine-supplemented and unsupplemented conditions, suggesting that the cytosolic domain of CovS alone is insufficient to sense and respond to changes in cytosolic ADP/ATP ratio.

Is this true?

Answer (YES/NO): NO